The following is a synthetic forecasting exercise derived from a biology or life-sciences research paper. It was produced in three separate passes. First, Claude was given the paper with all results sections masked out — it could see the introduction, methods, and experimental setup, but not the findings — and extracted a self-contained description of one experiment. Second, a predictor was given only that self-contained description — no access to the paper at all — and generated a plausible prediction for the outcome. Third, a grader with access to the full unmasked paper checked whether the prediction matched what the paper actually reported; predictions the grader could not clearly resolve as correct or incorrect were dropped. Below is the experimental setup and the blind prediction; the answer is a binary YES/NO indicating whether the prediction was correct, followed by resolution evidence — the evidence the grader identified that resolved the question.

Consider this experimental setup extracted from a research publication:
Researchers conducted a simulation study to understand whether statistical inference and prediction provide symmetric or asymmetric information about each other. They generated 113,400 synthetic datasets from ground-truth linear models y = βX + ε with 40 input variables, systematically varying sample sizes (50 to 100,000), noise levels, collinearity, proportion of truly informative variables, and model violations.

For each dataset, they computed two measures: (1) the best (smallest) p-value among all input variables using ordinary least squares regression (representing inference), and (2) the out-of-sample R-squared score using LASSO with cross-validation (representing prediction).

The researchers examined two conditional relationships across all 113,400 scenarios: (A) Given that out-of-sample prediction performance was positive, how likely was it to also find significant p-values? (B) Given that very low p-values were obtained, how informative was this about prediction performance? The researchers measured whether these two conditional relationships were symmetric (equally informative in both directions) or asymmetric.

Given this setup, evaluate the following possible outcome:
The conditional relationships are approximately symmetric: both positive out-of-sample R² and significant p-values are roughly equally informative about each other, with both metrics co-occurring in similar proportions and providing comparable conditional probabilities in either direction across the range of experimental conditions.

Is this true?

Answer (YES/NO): NO